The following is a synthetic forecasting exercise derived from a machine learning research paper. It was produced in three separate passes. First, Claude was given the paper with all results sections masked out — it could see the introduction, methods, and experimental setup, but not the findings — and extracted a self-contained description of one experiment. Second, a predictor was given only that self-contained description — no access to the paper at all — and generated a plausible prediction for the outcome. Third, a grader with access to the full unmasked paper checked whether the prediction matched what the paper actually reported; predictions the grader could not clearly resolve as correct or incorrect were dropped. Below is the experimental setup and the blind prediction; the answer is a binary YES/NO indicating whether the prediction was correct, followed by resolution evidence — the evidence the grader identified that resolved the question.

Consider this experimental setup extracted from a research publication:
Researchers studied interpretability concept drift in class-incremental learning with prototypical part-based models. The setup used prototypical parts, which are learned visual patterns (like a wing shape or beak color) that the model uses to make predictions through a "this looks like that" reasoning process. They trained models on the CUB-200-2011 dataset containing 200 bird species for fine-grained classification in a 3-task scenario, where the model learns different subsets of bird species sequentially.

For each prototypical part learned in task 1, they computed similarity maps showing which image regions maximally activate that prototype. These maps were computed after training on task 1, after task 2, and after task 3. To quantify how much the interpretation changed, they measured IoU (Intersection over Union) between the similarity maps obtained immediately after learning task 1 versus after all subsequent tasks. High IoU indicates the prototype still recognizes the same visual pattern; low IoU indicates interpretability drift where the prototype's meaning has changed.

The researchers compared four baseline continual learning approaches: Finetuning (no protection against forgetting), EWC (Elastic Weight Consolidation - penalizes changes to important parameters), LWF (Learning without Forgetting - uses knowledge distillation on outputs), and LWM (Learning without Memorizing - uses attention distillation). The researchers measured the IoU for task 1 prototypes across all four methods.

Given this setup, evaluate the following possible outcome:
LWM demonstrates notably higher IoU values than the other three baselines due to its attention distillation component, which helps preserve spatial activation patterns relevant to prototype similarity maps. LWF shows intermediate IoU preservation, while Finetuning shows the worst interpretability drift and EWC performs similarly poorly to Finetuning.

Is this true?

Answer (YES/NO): NO